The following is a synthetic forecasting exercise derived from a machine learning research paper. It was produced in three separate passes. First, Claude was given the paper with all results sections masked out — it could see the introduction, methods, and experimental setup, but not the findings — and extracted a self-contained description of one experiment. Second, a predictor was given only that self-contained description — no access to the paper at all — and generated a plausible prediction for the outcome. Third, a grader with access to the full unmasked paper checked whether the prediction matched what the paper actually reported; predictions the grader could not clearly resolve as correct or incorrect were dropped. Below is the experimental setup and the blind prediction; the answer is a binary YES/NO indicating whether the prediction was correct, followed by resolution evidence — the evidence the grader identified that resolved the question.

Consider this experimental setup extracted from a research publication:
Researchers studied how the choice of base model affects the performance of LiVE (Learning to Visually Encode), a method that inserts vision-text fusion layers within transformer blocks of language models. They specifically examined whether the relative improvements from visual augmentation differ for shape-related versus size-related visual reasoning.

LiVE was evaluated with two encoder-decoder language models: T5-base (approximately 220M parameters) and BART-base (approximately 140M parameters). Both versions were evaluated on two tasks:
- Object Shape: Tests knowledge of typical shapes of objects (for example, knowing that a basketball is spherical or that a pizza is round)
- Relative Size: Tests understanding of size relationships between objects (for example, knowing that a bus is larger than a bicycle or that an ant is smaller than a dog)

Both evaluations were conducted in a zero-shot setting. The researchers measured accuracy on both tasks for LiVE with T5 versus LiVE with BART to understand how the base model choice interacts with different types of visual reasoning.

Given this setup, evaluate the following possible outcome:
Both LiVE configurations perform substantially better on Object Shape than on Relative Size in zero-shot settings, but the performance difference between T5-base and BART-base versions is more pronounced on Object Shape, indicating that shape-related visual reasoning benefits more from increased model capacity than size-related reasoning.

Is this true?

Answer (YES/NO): NO